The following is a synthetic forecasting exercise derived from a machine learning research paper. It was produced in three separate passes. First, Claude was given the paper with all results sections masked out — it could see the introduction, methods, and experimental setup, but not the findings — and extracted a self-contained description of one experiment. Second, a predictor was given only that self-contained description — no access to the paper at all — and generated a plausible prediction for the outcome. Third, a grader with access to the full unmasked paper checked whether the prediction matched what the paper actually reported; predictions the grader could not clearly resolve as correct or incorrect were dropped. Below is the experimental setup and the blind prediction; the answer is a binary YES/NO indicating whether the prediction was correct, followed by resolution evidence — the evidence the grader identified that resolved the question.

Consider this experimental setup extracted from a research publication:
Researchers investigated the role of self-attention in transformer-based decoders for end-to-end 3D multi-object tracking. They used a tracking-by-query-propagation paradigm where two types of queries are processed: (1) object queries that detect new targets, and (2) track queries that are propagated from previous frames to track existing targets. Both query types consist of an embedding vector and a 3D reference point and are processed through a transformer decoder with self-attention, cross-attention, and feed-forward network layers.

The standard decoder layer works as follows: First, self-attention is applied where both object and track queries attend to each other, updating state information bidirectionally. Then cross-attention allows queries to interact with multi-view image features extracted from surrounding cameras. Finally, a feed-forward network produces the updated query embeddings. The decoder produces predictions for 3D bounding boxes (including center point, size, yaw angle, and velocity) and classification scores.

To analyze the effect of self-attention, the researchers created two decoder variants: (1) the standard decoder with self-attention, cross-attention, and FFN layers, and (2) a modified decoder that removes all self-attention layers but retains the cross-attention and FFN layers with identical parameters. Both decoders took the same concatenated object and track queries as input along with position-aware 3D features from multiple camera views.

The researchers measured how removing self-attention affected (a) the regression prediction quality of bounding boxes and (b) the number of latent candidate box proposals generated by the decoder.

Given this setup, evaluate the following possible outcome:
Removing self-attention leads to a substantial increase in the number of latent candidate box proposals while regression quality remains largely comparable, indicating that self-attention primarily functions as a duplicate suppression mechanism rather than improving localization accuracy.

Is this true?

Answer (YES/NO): YES